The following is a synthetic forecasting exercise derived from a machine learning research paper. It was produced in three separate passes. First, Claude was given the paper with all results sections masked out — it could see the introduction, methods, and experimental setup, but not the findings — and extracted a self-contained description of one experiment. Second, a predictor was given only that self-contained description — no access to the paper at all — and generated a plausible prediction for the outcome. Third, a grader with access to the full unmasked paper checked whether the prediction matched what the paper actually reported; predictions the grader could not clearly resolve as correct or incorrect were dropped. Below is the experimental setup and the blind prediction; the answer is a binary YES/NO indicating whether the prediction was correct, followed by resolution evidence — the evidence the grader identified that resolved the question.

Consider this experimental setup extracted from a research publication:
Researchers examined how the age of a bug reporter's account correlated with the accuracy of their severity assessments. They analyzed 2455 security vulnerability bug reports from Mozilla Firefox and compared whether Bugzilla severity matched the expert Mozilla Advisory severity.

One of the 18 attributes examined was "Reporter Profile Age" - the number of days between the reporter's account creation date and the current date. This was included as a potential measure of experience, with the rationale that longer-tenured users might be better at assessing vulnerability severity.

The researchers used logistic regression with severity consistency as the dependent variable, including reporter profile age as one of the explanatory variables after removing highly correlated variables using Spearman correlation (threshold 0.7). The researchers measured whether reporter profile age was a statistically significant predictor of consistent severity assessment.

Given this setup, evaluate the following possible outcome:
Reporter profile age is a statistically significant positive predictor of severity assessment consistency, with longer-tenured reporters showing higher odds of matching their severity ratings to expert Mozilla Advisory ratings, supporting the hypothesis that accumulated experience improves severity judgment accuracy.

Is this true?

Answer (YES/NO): NO